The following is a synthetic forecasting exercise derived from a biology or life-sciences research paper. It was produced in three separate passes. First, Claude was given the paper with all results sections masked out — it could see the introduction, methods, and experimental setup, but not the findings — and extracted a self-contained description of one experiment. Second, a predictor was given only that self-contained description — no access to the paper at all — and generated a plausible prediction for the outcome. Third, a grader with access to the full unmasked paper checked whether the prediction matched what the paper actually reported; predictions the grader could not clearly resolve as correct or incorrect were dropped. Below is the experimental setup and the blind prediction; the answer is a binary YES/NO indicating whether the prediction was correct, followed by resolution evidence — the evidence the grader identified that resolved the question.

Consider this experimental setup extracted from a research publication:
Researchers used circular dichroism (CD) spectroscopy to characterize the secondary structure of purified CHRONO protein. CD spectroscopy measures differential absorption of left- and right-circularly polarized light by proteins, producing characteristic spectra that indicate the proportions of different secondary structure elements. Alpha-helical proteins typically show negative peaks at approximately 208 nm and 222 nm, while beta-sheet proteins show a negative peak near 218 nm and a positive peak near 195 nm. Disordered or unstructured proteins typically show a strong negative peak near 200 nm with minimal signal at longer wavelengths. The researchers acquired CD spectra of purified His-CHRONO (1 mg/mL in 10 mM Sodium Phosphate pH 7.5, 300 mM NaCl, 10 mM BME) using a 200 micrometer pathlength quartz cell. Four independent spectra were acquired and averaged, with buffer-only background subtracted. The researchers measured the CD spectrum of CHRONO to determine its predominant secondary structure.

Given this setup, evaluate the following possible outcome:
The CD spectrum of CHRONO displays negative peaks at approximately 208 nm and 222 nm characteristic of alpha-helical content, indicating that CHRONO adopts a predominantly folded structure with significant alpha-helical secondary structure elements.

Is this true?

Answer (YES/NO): YES